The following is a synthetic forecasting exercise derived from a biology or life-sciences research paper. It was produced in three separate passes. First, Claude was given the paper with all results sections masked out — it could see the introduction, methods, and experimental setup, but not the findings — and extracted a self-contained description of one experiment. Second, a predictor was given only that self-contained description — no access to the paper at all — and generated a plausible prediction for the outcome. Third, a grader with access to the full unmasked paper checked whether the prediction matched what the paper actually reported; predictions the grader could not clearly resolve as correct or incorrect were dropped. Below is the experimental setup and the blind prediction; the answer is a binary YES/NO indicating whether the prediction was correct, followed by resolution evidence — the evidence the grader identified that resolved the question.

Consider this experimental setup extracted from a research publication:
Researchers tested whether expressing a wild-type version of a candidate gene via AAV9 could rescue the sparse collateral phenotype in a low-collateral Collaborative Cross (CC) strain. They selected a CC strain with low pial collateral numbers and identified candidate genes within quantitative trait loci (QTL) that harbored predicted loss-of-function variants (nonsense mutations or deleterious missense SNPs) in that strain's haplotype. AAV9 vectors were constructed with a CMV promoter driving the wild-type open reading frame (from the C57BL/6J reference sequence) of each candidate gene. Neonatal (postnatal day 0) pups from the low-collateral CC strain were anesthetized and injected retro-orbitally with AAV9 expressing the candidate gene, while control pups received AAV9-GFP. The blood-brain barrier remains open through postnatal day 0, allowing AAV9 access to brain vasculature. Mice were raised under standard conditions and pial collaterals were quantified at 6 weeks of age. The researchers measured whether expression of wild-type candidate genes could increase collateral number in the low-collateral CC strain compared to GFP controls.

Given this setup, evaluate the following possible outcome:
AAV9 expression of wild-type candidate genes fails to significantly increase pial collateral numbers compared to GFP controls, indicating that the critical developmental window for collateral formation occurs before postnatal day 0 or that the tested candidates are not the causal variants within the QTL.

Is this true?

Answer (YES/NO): NO